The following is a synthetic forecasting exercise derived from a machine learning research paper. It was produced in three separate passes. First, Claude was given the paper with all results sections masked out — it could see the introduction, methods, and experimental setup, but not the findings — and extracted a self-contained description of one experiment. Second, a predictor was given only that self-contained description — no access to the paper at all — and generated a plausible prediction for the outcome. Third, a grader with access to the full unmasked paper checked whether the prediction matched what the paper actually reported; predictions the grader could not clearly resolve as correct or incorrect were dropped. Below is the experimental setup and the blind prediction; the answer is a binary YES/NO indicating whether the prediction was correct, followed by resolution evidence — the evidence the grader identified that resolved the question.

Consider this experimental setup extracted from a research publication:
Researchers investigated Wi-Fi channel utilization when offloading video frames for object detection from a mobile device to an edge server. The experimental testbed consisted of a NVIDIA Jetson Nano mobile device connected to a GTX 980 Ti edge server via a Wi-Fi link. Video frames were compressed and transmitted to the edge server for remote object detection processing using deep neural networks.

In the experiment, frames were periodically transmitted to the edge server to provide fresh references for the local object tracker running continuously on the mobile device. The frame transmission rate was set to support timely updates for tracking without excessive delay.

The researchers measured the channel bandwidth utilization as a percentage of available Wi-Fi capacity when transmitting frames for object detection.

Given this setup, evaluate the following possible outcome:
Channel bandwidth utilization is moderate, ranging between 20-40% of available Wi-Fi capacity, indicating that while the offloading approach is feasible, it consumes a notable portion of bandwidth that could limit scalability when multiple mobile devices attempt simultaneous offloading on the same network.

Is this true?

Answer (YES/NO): NO